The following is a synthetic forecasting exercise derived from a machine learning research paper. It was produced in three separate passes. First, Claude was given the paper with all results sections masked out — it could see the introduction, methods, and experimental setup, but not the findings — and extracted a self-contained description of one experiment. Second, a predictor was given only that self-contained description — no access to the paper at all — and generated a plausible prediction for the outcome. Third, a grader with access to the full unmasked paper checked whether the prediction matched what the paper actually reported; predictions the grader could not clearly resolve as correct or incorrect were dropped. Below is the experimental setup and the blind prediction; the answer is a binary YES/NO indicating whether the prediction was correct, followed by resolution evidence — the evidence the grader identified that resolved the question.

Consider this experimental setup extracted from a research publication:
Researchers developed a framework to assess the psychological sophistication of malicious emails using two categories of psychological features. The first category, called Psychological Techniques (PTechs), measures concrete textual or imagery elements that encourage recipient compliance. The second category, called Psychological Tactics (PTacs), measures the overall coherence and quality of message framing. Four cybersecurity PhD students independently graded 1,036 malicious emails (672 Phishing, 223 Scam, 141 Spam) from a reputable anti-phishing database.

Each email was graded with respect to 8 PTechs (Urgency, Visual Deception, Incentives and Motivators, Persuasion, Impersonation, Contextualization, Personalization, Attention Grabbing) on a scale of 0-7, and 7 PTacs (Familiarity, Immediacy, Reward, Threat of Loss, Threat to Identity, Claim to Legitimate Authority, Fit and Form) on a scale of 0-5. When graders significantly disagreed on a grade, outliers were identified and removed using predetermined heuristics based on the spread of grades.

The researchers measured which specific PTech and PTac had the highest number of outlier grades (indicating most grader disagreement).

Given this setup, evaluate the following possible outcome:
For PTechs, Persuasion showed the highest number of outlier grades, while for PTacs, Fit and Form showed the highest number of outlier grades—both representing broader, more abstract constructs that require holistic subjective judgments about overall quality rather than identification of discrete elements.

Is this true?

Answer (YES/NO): NO